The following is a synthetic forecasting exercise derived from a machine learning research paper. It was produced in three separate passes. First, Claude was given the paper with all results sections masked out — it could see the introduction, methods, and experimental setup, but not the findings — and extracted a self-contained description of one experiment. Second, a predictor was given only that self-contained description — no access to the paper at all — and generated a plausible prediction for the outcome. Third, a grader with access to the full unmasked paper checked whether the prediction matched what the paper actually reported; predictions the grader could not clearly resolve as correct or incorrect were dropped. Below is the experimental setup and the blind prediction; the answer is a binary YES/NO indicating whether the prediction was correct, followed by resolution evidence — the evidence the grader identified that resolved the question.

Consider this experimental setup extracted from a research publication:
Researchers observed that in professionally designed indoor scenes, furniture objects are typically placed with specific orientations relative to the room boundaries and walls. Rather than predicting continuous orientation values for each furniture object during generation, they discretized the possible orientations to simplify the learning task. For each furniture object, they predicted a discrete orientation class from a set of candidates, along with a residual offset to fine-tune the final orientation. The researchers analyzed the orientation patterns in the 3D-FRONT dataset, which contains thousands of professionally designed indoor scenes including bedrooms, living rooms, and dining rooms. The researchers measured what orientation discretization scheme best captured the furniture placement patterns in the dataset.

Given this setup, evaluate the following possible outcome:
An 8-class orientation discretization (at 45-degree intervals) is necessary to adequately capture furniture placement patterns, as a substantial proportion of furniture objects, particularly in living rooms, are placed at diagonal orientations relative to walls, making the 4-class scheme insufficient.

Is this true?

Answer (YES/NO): NO